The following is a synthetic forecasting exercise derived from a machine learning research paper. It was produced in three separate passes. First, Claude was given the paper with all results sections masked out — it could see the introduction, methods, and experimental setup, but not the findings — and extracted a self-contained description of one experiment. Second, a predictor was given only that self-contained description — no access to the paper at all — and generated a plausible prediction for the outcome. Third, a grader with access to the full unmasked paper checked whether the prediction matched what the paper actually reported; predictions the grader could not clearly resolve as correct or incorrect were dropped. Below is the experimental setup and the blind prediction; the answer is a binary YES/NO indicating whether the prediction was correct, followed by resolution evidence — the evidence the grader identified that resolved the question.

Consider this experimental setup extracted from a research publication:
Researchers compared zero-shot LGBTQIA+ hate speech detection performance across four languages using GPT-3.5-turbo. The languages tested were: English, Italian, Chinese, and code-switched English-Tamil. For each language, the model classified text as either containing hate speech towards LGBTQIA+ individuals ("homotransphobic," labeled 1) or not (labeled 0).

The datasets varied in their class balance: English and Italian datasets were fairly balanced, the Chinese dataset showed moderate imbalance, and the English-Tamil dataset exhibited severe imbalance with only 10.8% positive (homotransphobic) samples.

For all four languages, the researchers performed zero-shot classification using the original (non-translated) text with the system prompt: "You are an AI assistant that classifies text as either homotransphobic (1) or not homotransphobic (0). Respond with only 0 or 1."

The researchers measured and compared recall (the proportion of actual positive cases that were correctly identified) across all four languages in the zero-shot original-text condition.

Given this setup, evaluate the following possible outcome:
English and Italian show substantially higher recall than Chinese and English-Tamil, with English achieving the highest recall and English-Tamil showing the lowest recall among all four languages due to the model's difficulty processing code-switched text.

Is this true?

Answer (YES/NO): YES